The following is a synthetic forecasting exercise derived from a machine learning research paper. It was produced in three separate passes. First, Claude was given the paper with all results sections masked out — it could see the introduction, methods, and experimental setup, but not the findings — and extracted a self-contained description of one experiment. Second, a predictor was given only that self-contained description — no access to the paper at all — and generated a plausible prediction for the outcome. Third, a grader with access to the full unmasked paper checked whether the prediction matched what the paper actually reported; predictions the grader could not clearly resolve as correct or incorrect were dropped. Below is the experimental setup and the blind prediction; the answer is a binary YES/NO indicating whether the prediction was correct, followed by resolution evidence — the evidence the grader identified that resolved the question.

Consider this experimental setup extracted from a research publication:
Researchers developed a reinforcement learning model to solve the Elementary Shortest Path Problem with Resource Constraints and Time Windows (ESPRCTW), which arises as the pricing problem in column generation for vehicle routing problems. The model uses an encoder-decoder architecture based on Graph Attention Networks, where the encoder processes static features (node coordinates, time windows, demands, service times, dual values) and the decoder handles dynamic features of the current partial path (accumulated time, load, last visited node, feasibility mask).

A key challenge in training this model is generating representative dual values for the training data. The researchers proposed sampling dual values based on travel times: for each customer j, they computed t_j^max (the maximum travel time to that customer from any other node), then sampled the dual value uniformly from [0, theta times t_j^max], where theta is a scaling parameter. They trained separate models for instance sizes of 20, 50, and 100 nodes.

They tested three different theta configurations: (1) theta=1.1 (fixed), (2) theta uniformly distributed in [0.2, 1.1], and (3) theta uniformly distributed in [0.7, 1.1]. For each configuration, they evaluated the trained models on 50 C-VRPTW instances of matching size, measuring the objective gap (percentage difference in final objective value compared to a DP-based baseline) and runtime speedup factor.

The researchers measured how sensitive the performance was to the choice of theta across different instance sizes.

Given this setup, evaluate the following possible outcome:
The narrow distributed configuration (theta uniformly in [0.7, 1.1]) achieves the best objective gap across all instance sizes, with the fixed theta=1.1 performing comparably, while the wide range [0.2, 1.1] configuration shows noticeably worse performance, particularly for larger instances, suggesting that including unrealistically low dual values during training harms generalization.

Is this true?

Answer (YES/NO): NO